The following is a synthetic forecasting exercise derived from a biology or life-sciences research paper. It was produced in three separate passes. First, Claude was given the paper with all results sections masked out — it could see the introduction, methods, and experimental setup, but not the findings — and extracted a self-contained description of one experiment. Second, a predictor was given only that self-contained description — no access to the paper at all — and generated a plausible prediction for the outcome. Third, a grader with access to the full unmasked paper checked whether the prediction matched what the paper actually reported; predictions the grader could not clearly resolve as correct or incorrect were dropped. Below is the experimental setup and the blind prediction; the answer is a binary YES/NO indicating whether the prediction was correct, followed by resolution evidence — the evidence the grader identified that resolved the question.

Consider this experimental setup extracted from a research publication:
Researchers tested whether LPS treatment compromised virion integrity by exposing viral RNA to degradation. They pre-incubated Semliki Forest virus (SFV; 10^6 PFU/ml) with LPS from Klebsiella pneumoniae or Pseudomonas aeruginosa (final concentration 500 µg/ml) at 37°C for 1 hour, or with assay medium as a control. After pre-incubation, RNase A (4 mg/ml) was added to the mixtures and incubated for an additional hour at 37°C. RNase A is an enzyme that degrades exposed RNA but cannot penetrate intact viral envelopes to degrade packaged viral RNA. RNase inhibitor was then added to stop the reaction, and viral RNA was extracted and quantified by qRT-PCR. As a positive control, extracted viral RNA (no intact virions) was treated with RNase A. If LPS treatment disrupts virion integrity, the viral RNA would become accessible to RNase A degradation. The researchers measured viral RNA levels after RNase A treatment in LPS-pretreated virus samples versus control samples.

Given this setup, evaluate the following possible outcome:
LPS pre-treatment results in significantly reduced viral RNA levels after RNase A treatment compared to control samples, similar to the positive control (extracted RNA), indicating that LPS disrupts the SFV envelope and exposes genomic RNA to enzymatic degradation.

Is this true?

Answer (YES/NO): NO